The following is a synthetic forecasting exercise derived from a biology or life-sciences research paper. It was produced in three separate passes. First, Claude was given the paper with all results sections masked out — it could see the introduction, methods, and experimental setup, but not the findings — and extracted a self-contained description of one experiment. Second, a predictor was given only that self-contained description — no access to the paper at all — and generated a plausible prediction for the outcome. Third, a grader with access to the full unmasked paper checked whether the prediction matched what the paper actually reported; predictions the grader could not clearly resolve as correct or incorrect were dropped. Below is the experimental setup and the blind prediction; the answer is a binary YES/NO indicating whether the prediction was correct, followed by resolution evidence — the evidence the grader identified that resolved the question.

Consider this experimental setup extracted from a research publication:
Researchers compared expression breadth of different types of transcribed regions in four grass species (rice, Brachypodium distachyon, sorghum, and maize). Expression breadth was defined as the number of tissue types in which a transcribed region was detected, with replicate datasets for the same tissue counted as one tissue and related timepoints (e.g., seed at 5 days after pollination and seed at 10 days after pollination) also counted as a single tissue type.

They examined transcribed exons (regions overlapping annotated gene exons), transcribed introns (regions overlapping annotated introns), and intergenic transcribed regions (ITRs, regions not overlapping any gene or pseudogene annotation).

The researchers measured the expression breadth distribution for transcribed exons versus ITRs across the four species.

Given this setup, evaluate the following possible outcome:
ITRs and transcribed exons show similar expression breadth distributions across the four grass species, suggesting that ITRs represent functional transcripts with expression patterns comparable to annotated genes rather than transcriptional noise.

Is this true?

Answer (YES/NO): NO